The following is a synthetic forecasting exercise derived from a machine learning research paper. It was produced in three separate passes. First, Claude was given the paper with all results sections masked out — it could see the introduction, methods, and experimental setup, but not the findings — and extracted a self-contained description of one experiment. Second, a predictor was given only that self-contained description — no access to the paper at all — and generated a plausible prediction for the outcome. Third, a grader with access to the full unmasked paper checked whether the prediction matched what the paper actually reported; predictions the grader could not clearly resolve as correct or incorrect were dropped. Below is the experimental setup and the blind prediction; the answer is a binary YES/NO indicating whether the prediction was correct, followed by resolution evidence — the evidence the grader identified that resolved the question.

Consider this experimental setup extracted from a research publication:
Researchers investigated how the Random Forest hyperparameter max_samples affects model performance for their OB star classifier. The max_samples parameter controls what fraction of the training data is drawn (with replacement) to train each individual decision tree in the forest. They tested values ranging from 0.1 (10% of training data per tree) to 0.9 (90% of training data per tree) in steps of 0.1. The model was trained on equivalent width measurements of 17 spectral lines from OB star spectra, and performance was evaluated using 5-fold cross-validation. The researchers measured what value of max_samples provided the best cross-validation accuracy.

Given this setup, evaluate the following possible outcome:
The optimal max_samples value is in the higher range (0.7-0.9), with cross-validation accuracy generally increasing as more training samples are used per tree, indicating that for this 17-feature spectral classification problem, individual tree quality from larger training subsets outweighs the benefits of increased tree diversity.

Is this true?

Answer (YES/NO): NO